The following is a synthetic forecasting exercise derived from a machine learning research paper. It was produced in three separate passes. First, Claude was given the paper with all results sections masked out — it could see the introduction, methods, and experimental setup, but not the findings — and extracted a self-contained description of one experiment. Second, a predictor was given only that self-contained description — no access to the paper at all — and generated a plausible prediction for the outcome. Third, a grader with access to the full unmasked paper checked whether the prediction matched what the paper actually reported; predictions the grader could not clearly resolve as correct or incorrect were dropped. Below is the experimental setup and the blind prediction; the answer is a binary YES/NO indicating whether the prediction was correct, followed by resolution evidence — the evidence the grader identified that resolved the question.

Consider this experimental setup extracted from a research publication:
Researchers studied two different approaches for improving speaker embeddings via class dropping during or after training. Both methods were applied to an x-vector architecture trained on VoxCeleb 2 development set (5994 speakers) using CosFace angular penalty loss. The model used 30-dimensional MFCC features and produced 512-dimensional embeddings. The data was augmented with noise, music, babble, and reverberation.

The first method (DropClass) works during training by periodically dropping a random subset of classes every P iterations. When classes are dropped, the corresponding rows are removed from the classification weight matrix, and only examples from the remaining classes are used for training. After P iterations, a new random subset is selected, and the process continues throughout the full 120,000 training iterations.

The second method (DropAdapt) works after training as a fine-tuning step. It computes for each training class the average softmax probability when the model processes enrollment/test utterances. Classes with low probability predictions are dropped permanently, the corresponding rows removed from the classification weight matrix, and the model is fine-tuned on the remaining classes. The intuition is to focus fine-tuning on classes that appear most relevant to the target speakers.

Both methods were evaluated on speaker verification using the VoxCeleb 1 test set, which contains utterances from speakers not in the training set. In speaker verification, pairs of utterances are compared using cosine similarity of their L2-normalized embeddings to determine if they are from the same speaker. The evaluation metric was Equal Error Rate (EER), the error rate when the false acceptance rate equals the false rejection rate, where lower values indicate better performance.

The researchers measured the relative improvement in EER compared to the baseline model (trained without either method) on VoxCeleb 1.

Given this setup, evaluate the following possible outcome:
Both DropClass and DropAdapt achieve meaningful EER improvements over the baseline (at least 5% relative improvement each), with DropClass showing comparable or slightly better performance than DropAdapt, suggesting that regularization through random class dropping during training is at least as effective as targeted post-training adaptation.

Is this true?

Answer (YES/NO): NO